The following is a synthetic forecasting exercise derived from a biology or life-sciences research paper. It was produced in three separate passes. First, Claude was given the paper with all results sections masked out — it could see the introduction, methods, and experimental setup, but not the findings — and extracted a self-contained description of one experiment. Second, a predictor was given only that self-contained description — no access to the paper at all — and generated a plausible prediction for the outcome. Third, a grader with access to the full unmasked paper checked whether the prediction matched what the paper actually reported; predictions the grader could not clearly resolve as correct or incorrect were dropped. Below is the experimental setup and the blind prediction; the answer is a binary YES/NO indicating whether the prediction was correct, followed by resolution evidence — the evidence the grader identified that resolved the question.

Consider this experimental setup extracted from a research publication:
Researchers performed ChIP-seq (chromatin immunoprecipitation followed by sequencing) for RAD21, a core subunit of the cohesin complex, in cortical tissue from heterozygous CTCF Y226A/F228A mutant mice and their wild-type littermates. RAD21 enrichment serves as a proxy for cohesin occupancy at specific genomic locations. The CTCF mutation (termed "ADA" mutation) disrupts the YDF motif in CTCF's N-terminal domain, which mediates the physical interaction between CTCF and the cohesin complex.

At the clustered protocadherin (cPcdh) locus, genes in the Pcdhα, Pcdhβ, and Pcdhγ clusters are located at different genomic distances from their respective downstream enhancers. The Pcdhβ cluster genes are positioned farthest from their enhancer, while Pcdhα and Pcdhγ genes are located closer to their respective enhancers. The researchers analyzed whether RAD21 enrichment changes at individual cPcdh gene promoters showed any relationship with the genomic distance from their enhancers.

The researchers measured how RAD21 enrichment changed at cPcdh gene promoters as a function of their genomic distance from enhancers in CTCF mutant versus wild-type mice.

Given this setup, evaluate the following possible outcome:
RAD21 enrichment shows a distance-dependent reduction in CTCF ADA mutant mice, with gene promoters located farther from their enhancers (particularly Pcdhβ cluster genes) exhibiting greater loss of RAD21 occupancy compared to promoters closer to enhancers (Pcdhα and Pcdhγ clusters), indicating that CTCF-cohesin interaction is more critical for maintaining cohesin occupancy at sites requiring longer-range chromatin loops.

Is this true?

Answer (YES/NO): YES